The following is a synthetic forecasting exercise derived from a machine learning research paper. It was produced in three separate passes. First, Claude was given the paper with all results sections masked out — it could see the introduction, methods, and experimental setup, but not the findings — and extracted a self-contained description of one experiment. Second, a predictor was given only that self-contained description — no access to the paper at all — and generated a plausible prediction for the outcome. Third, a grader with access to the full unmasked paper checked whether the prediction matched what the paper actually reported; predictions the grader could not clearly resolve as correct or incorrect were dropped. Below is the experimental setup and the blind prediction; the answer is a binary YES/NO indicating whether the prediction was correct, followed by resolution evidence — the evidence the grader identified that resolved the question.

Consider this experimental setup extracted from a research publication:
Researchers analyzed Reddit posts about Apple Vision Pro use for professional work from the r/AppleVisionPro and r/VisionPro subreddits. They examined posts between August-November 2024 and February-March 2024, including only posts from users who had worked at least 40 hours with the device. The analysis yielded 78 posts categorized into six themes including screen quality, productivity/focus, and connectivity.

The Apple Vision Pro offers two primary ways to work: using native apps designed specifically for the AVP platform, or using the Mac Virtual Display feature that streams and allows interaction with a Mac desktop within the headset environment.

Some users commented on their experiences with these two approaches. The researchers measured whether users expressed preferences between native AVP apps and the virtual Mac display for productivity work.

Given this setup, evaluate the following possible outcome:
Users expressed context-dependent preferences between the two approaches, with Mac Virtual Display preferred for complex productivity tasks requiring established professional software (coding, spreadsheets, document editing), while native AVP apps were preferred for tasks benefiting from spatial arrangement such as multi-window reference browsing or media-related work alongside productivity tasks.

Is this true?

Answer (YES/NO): YES